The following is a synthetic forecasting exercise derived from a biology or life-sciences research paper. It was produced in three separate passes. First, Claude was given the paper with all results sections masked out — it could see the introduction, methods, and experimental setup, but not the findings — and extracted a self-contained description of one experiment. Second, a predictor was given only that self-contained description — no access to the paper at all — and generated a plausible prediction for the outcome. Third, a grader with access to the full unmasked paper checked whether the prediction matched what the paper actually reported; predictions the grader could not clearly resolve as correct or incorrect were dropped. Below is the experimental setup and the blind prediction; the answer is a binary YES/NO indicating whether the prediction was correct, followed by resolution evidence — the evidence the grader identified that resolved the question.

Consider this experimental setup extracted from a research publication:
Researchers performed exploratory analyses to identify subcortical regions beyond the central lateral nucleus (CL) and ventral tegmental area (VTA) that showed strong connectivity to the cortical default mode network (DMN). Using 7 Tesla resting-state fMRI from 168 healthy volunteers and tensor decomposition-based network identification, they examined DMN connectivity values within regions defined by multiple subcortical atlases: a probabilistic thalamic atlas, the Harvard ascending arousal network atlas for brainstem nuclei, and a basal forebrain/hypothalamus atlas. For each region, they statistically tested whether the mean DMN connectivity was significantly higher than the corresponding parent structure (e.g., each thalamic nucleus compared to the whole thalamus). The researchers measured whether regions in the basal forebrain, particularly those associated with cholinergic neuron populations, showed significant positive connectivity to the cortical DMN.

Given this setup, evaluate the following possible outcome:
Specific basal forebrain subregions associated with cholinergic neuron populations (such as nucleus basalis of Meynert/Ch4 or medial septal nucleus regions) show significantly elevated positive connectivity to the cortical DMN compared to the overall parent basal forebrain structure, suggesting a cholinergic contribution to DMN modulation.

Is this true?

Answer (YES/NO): NO